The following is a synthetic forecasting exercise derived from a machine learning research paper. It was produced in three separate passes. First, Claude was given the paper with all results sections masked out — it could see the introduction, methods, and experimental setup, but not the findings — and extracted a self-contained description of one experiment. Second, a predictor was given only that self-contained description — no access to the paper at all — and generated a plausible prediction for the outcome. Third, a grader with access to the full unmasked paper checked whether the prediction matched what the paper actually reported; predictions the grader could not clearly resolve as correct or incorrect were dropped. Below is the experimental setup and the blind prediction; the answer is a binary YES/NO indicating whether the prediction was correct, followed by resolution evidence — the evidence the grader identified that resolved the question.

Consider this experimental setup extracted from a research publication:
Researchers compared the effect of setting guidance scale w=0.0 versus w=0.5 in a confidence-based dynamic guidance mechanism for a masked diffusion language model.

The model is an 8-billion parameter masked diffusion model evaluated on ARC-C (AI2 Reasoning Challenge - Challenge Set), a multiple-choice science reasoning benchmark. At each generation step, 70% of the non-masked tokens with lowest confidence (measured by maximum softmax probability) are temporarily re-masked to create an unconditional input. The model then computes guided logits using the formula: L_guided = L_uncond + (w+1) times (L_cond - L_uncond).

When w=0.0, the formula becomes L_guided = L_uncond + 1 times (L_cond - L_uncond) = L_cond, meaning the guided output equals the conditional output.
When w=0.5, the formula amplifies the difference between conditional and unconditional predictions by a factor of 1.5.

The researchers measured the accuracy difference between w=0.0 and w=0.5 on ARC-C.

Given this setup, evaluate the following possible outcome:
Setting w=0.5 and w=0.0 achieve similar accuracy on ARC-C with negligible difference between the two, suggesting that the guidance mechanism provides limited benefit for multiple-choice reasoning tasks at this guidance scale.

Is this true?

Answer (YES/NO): NO